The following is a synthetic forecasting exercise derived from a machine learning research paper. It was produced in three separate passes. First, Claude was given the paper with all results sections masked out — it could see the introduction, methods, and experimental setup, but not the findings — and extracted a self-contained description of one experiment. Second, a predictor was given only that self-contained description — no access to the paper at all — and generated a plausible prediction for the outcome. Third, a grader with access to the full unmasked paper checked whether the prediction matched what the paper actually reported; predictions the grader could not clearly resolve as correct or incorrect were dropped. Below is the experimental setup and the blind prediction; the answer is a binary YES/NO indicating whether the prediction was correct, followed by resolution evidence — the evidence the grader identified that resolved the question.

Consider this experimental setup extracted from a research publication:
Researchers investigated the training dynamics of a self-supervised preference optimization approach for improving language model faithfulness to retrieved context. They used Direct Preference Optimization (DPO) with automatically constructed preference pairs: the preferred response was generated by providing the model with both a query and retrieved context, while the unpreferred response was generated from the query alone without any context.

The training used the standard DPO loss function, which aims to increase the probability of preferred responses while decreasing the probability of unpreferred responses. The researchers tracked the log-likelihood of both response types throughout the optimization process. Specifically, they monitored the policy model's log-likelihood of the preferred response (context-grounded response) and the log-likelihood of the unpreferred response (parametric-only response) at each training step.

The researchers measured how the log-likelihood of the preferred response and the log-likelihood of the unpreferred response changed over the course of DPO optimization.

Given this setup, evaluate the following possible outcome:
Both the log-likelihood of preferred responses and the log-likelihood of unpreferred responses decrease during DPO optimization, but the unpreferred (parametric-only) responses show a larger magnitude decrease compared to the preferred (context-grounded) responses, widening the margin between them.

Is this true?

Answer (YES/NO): YES